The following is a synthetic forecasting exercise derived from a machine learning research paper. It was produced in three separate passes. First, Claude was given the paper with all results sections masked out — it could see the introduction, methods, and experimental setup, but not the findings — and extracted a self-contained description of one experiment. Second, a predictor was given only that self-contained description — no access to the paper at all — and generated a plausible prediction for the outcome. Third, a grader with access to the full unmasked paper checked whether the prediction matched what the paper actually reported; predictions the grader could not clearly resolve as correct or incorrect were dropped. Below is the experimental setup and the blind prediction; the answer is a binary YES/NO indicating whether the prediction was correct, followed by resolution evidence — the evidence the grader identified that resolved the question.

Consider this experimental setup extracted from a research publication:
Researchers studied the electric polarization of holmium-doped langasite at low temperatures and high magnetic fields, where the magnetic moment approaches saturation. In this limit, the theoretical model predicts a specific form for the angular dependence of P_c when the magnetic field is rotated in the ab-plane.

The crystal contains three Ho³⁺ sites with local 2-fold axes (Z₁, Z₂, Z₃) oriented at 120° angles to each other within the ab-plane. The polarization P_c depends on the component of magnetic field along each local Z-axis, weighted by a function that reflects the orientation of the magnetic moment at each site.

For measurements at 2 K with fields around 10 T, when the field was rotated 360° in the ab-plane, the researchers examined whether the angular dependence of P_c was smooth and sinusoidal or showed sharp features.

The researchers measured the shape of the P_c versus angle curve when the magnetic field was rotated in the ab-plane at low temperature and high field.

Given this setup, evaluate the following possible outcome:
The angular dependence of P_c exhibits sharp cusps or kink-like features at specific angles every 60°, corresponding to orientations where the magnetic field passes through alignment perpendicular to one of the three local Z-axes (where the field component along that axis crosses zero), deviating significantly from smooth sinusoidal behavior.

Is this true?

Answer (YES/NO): YES